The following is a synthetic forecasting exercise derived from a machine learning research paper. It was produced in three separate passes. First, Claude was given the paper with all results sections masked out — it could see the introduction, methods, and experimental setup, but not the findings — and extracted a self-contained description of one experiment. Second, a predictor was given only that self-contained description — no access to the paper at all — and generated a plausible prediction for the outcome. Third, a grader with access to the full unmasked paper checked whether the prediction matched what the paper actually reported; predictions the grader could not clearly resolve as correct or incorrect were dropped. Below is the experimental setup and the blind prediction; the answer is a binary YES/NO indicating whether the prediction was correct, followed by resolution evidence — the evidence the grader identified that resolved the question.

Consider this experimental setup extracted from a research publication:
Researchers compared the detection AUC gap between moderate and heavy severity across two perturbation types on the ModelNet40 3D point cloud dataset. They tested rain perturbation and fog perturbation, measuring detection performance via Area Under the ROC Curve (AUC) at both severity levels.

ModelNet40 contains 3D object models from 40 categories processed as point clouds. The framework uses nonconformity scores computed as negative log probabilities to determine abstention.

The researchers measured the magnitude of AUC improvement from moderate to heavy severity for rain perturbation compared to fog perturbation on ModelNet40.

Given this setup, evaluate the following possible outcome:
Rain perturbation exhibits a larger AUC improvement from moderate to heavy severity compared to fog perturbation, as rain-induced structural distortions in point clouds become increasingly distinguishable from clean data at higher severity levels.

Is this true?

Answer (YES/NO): YES